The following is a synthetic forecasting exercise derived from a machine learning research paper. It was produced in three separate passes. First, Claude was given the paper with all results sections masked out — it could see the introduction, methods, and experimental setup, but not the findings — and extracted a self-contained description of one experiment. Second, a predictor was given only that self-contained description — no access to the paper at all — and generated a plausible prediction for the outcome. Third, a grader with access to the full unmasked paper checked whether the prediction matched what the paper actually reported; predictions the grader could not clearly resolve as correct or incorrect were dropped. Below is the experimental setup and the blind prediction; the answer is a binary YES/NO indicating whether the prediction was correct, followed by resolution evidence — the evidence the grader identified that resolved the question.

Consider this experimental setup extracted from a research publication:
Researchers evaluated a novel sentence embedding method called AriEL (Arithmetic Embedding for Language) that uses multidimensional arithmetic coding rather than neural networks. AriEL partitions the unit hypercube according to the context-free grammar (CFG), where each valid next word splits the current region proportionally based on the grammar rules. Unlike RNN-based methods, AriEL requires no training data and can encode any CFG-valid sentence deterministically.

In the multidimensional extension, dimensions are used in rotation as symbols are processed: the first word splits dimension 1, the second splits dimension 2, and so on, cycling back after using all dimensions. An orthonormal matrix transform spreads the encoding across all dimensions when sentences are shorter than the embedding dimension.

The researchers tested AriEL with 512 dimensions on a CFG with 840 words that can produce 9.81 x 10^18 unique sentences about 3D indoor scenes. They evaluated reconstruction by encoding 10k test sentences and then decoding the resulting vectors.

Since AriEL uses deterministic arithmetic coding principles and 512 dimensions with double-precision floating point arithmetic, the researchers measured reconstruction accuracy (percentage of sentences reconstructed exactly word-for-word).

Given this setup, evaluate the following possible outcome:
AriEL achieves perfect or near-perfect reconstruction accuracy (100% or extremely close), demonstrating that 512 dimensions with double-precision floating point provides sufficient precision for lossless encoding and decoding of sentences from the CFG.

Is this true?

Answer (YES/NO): YES